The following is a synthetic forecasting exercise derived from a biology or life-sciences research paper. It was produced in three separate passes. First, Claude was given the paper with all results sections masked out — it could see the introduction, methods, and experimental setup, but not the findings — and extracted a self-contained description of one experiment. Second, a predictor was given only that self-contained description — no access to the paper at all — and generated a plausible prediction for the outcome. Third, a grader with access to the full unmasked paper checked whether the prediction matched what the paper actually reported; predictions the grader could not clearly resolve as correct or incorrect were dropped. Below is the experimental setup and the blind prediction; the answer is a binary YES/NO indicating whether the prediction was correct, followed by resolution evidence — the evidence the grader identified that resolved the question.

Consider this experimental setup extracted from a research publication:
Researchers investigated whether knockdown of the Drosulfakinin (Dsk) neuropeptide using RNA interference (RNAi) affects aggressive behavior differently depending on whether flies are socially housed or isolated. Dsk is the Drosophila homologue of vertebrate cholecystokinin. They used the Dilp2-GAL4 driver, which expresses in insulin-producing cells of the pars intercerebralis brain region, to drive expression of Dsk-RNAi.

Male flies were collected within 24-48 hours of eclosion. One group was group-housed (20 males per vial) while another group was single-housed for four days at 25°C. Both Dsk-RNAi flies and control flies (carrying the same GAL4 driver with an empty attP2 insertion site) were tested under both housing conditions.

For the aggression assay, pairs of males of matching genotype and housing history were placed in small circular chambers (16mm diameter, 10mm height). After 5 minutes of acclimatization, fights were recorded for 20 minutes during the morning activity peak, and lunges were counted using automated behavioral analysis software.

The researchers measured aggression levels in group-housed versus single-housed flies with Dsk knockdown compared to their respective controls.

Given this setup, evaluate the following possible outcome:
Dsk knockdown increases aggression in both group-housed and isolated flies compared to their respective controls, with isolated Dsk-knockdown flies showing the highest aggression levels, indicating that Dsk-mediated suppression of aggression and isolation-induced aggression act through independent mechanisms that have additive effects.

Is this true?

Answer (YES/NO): NO